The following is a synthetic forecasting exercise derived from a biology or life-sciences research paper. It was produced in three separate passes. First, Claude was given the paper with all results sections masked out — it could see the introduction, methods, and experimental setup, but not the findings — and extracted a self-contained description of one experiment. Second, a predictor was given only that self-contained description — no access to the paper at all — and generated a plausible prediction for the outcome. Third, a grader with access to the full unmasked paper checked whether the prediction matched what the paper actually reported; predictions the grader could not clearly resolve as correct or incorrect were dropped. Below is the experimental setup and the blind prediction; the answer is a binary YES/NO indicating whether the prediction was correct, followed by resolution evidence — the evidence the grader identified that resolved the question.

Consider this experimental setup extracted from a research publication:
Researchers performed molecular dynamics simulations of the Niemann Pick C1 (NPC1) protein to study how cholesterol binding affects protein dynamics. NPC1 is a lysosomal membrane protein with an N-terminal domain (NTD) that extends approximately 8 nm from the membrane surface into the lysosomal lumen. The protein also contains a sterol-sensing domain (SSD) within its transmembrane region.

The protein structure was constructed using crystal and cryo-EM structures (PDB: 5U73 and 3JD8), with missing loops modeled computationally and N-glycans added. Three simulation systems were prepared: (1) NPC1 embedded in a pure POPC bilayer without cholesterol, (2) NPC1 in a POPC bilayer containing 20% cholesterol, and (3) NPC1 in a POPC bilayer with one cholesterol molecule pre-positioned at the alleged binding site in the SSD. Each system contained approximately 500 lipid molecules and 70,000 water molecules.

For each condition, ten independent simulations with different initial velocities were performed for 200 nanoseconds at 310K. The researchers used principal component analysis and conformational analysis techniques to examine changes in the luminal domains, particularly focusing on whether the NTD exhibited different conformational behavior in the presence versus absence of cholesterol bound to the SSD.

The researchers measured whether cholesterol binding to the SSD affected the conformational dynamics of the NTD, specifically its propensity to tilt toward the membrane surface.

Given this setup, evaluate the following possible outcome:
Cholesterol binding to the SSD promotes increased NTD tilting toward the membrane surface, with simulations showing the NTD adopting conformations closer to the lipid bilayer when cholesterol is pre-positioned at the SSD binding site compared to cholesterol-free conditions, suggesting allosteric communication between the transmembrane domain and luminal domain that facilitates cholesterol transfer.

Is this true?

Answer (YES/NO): NO